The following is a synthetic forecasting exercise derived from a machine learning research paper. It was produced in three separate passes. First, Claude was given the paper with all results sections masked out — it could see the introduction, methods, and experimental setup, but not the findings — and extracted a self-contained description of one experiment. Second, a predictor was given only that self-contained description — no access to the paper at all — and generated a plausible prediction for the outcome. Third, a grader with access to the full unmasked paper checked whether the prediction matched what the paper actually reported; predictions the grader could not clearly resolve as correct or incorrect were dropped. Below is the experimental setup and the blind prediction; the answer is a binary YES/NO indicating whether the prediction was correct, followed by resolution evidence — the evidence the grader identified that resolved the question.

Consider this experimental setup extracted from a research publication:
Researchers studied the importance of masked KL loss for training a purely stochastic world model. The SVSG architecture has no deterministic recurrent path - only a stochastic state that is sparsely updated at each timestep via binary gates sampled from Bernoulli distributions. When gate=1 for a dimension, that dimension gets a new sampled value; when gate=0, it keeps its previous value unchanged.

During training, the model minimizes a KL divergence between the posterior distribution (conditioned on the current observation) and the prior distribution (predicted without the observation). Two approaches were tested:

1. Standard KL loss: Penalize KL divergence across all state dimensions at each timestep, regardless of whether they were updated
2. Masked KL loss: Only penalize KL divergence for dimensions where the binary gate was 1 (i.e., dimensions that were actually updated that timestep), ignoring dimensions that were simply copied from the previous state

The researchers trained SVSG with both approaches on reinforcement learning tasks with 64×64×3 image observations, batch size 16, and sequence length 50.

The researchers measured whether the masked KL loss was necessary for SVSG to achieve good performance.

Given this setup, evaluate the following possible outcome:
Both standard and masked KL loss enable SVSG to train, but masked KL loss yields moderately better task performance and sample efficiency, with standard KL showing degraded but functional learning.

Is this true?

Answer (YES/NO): NO